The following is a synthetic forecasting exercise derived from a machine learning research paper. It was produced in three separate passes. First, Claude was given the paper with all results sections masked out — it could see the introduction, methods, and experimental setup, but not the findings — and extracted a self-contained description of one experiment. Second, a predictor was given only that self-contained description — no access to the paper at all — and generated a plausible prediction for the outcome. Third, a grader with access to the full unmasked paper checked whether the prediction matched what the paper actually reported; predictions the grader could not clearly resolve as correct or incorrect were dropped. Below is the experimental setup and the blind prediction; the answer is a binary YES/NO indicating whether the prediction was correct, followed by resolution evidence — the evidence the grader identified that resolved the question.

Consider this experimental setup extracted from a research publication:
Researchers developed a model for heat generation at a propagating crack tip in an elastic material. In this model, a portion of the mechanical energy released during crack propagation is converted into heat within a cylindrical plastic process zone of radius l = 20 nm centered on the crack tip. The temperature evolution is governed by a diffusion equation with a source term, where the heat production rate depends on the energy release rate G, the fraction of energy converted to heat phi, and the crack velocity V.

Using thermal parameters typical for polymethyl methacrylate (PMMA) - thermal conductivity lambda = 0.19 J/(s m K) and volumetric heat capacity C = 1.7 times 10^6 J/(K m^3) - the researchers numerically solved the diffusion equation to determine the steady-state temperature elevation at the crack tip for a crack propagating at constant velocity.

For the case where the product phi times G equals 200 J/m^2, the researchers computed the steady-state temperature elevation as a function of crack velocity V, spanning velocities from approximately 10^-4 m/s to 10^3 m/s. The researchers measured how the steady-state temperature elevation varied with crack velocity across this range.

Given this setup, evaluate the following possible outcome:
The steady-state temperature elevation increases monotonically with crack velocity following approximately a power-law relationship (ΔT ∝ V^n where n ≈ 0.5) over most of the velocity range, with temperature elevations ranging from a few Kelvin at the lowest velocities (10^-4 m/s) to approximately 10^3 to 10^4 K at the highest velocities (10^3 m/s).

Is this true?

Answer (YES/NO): NO